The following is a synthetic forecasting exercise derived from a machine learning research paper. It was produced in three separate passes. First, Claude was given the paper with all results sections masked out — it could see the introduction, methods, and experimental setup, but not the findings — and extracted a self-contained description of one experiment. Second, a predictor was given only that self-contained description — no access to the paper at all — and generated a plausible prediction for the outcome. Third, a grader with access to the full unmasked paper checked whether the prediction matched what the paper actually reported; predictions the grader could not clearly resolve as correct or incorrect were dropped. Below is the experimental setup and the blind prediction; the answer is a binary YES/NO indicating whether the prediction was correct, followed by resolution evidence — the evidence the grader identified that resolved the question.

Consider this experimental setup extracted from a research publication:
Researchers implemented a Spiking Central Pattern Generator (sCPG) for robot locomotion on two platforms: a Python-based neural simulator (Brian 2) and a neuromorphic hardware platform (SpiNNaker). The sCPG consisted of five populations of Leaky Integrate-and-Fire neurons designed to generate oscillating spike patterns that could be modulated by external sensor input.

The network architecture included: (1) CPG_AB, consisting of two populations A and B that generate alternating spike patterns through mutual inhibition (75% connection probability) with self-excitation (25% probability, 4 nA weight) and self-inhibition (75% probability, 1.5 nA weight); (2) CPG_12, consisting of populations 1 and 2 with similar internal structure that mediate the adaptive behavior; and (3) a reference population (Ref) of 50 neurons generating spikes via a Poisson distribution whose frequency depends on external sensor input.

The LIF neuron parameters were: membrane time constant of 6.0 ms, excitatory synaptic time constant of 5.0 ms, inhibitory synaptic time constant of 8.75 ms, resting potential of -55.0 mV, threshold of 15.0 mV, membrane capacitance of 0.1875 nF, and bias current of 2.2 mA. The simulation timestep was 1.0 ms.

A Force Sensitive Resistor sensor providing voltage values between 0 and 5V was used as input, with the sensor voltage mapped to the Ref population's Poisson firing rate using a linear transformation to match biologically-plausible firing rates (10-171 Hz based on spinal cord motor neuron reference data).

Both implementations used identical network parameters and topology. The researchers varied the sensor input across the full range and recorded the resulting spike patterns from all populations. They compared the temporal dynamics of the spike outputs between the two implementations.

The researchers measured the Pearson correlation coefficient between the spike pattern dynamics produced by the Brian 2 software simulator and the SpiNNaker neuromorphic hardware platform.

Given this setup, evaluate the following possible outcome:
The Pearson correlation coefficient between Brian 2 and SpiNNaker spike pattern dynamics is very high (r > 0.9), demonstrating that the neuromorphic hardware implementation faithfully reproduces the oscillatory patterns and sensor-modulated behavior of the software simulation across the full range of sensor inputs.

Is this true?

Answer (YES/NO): YES